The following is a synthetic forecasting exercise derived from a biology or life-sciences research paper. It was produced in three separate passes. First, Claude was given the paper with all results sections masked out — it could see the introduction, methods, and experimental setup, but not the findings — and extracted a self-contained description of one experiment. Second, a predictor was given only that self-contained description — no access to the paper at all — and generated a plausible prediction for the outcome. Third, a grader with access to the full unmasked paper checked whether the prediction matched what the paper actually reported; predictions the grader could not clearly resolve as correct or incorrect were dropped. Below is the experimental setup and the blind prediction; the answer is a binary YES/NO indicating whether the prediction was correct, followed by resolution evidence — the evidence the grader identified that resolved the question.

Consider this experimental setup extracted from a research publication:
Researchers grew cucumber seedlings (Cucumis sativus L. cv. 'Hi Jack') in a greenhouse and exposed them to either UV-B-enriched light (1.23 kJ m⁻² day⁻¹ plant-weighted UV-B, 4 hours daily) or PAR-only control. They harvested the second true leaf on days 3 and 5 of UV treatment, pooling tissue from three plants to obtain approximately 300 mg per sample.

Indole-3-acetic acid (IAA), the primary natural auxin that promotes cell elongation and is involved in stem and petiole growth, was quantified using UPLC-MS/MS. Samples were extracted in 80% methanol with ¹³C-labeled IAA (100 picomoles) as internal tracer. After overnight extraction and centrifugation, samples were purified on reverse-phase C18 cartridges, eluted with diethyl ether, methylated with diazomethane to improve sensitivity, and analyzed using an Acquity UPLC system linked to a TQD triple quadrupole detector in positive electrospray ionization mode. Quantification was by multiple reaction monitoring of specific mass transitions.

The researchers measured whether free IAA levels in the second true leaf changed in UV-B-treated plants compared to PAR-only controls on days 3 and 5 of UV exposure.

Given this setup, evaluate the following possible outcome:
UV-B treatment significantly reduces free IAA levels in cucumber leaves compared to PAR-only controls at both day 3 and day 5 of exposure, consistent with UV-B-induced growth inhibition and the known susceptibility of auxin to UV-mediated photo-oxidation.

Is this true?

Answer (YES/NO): NO